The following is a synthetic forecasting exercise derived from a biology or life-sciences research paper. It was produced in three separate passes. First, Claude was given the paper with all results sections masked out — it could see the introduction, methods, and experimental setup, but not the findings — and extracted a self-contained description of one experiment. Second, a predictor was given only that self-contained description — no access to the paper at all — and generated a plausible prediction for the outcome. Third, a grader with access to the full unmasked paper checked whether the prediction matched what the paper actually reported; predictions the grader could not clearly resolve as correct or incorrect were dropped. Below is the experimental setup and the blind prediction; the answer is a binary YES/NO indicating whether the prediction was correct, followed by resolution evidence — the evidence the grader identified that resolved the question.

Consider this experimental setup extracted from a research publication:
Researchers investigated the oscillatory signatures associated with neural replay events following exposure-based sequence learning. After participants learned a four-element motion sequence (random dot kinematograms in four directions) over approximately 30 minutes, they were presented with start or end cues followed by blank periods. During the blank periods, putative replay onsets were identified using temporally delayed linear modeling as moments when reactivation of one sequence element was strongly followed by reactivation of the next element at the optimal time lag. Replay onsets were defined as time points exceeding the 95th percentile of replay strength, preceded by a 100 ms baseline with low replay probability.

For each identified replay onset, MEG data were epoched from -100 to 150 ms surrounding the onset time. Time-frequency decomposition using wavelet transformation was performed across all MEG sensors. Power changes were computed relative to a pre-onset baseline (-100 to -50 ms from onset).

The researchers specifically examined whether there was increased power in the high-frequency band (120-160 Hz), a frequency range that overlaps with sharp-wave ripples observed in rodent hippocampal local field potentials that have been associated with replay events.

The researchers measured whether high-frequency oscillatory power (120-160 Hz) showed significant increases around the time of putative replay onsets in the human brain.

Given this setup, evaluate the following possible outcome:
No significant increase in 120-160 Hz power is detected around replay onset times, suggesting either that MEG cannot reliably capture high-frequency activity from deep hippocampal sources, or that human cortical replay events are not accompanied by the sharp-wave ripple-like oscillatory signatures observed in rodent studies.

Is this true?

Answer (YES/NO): NO